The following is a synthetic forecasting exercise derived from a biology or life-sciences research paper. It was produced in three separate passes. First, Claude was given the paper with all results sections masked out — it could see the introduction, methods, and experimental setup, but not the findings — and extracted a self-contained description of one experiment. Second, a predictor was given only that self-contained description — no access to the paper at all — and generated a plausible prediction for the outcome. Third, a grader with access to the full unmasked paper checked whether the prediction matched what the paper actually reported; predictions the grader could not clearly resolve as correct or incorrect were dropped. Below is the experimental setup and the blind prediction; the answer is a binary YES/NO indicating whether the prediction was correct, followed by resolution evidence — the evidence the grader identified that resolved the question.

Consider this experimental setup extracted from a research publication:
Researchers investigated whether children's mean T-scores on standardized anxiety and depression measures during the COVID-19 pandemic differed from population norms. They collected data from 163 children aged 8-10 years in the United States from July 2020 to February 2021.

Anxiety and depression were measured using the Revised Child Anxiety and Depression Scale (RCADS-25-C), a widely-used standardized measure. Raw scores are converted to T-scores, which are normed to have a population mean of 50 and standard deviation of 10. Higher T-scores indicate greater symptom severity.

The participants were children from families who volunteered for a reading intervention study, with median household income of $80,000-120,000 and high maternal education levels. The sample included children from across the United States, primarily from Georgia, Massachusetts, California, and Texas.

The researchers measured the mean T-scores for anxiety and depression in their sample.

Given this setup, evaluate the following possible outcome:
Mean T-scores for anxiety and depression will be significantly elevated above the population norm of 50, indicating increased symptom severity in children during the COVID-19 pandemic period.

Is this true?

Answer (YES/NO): NO